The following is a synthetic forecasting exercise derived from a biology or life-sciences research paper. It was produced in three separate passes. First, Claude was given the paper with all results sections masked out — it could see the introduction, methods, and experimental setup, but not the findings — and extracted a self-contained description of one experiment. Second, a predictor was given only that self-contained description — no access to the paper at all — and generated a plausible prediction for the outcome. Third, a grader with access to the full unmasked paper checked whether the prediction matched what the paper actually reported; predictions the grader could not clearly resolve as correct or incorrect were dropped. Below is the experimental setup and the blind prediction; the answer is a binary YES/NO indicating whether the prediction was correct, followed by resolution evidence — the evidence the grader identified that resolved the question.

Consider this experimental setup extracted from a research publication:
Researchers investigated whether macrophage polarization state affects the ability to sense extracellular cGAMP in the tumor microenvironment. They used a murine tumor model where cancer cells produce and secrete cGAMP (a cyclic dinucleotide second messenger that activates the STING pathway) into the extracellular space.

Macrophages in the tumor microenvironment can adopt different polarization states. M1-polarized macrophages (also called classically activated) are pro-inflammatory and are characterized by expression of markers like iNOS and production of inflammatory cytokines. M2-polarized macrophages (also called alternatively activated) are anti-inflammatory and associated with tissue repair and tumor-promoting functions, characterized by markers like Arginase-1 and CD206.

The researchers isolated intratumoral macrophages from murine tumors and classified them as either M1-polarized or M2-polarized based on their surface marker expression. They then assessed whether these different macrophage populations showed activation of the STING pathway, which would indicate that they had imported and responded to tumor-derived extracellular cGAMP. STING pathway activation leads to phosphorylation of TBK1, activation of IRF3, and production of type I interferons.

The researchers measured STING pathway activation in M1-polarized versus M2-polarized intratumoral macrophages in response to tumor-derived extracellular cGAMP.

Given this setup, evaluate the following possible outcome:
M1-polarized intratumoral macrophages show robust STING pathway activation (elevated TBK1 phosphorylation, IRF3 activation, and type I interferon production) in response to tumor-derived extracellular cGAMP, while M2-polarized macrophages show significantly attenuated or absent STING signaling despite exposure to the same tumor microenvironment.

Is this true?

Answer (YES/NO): YES